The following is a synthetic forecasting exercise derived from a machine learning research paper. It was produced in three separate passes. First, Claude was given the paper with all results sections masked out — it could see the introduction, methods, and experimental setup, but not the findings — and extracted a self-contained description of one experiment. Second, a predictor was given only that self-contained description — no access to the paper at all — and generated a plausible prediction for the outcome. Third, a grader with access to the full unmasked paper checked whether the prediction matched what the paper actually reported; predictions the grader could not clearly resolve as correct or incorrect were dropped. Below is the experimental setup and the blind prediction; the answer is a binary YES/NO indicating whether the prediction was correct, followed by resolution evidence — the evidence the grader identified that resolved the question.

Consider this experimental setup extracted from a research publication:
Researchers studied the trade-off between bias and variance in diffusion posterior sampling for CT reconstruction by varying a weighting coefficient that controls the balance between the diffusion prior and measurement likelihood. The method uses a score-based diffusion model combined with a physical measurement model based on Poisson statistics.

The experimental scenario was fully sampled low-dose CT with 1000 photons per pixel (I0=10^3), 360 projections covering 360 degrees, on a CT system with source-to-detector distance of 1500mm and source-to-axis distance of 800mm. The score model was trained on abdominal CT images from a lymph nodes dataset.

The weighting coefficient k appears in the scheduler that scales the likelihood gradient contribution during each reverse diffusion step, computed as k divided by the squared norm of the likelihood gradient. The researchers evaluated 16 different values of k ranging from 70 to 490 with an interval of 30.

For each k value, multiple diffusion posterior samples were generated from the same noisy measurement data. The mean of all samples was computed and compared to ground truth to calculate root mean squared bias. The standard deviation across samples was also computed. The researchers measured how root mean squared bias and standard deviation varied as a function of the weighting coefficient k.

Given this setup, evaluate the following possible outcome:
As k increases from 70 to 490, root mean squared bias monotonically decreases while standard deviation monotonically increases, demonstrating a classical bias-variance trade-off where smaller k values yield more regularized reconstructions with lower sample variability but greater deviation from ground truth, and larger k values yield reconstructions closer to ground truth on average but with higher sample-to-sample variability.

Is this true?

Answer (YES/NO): NO